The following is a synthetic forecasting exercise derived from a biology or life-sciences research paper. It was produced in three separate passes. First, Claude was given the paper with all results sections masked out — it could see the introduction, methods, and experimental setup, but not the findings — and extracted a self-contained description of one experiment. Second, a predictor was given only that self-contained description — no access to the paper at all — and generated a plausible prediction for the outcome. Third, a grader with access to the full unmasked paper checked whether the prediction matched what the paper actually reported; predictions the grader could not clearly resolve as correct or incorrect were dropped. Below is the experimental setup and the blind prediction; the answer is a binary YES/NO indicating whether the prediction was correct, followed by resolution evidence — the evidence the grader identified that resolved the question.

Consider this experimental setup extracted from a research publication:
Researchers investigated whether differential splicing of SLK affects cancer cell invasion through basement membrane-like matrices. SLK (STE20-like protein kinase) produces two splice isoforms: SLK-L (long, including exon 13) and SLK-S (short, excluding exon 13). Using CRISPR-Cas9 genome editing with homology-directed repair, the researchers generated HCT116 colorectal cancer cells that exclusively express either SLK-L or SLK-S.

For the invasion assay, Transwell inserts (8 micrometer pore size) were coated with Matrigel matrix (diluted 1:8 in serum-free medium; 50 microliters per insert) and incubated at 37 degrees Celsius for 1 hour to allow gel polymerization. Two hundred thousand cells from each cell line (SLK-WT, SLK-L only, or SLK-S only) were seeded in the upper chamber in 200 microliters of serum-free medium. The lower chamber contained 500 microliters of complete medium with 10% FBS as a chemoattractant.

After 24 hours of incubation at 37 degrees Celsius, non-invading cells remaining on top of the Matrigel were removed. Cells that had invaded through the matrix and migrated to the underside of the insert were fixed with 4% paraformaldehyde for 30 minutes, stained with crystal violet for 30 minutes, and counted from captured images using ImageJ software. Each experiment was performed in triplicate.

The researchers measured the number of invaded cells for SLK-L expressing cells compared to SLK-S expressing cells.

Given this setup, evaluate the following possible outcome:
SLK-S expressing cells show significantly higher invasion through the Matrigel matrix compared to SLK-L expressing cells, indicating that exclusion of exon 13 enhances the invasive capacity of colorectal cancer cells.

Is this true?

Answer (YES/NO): NO